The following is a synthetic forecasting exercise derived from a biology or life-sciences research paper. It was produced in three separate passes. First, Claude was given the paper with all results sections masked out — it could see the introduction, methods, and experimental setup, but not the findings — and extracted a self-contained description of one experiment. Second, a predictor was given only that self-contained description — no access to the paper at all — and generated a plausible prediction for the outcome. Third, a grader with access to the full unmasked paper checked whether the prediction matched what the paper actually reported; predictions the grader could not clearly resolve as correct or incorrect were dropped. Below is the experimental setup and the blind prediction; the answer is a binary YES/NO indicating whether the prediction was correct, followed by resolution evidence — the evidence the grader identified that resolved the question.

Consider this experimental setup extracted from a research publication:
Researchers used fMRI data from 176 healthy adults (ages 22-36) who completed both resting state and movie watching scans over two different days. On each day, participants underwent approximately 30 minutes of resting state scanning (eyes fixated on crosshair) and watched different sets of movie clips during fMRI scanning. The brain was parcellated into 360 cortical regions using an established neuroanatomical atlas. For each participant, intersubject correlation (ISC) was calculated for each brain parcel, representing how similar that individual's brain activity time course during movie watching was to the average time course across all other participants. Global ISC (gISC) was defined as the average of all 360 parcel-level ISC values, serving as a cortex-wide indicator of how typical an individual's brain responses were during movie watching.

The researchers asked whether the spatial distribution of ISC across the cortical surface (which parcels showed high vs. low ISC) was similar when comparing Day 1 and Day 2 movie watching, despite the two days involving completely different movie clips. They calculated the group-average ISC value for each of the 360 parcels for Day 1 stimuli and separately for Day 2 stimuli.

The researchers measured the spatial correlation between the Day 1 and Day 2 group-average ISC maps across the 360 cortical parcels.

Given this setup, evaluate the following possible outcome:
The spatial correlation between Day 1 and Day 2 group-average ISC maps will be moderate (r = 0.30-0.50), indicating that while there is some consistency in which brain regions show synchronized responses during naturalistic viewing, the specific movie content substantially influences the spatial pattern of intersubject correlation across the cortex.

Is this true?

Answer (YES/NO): NO